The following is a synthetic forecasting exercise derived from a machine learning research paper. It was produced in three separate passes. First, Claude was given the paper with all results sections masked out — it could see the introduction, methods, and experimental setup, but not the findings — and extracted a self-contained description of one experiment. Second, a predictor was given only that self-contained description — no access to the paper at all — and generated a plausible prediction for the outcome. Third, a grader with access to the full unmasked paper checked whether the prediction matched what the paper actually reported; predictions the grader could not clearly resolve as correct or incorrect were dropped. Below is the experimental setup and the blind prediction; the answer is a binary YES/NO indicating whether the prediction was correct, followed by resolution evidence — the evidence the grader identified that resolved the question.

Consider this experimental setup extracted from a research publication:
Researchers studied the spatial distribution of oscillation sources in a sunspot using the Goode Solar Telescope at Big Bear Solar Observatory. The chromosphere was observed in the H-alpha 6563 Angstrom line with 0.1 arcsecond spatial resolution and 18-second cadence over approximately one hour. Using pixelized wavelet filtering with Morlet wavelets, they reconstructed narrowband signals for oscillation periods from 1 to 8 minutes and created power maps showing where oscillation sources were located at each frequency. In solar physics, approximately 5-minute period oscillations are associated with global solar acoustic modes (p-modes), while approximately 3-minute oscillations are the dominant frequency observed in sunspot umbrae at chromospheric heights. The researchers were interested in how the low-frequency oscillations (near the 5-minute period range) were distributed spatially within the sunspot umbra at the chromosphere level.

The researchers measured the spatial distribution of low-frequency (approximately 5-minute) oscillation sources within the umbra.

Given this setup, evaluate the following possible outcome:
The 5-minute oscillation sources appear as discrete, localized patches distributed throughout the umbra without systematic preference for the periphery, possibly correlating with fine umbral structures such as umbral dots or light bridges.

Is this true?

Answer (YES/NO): YES